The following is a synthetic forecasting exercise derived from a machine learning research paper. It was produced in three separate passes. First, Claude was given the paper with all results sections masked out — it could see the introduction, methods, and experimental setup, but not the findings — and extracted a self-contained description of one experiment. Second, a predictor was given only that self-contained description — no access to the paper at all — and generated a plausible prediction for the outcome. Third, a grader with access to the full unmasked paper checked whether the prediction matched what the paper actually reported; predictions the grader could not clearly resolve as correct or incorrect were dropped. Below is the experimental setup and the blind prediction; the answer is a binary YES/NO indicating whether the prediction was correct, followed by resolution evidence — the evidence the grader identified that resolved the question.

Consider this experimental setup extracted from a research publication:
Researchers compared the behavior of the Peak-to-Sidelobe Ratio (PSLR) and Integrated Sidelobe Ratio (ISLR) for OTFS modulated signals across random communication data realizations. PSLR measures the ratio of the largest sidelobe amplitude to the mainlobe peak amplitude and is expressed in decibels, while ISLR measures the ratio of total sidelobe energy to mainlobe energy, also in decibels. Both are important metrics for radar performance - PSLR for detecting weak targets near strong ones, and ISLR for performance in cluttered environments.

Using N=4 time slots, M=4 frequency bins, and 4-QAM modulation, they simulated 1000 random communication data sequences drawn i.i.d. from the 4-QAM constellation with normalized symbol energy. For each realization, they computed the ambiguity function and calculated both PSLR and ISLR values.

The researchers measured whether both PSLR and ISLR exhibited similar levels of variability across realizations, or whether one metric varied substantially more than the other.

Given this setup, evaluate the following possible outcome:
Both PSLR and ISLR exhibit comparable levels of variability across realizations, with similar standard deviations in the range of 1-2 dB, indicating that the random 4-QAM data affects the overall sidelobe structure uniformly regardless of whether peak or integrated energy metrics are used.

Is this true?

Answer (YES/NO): YES